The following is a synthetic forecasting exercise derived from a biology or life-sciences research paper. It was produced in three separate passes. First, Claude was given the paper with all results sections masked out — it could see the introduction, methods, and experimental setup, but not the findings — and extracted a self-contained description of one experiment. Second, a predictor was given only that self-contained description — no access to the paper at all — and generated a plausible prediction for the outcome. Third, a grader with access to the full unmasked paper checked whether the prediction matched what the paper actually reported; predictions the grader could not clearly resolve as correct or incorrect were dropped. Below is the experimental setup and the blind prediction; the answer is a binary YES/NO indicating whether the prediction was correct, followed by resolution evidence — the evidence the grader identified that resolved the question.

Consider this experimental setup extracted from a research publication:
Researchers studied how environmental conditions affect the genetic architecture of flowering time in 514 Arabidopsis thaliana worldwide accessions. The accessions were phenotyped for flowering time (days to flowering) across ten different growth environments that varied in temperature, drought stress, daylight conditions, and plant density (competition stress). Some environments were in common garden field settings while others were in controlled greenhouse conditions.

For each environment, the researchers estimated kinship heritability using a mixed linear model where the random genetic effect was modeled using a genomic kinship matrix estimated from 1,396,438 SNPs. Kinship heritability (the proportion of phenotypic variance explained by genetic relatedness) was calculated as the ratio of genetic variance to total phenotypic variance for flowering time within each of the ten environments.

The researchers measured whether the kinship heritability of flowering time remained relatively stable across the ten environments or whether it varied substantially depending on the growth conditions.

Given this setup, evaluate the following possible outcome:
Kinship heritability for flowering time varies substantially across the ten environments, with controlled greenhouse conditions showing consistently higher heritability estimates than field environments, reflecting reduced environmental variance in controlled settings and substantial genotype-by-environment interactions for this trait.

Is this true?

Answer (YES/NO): NO